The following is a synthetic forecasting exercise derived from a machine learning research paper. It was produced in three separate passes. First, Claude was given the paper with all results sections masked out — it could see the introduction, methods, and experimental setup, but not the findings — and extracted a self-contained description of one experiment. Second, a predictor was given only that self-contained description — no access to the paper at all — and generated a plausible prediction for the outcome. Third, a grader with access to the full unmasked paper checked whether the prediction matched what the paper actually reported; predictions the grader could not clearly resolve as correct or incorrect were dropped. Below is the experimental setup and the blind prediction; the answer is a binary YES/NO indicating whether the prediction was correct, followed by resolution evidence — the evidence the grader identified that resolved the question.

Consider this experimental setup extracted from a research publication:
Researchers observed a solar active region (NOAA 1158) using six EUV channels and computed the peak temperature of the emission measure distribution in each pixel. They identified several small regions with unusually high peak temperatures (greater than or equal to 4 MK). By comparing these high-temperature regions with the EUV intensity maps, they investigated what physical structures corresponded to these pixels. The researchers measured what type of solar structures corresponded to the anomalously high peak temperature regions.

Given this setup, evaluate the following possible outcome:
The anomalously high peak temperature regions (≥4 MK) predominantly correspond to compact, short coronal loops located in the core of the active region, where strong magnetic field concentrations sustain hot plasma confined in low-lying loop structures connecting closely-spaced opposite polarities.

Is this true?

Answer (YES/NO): NO